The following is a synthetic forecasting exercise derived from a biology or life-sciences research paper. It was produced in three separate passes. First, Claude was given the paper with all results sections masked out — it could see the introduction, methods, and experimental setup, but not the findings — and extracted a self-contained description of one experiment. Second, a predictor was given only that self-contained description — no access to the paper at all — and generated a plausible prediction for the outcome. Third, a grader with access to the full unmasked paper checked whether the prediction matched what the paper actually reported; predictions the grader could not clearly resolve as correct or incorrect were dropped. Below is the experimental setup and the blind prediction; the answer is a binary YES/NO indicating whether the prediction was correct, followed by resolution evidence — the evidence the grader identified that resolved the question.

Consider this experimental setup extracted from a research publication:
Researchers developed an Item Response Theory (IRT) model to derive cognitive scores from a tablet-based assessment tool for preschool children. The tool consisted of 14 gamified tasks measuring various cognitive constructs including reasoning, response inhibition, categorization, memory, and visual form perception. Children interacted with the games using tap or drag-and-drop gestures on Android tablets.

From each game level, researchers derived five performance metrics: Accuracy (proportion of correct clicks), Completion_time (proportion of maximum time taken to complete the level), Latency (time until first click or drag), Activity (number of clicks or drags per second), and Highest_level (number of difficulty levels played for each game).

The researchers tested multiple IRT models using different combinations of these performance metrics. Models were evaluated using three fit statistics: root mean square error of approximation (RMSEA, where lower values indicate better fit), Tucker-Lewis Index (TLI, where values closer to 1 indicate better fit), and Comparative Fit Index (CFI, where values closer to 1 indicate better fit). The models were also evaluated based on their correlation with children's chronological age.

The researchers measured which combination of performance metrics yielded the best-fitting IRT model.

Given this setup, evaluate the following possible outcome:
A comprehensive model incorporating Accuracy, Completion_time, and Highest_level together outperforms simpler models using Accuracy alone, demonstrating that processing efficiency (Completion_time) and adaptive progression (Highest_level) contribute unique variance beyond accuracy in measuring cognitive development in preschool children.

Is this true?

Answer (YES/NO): NO